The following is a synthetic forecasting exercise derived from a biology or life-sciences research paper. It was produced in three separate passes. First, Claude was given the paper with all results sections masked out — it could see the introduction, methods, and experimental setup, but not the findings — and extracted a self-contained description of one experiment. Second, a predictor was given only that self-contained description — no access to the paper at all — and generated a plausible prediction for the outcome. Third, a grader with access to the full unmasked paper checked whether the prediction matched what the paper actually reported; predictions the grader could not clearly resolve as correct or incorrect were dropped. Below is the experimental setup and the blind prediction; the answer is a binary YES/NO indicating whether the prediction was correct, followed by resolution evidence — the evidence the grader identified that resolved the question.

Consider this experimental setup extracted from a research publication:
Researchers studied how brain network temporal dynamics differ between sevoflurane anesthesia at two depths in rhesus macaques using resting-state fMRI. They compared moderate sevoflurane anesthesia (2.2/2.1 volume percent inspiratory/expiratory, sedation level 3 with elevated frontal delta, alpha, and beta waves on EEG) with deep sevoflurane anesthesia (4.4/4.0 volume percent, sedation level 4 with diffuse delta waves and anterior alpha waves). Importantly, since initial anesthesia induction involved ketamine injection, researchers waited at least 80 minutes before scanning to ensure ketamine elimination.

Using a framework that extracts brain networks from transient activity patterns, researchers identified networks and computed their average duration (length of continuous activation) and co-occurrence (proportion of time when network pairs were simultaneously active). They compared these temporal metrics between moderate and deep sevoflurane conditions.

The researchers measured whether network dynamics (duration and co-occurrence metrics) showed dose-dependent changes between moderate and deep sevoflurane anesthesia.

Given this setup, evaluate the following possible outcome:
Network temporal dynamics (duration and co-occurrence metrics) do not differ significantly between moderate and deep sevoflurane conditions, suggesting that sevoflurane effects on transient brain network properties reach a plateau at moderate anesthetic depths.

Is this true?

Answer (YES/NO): YES